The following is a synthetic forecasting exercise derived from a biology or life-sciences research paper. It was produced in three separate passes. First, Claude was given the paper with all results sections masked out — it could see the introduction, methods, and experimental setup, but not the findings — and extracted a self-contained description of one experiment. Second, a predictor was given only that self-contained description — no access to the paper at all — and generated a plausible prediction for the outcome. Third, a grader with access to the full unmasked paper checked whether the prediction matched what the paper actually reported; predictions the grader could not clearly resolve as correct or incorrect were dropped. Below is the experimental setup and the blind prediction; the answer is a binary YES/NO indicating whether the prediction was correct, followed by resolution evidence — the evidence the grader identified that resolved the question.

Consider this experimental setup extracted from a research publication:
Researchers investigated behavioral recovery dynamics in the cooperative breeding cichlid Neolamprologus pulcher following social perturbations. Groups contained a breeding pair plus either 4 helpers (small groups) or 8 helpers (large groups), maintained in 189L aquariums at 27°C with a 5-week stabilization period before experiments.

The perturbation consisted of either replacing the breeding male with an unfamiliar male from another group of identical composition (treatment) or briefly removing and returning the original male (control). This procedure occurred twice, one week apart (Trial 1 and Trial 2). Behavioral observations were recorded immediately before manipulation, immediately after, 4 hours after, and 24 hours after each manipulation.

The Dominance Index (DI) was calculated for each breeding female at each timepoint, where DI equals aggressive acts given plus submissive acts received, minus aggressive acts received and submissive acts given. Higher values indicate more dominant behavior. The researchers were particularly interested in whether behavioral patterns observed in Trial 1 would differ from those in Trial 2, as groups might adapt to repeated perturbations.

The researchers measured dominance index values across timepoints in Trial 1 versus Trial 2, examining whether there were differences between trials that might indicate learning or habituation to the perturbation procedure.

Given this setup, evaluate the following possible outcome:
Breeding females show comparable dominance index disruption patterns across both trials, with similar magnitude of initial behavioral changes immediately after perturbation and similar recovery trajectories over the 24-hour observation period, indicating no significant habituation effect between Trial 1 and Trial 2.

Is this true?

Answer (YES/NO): YES